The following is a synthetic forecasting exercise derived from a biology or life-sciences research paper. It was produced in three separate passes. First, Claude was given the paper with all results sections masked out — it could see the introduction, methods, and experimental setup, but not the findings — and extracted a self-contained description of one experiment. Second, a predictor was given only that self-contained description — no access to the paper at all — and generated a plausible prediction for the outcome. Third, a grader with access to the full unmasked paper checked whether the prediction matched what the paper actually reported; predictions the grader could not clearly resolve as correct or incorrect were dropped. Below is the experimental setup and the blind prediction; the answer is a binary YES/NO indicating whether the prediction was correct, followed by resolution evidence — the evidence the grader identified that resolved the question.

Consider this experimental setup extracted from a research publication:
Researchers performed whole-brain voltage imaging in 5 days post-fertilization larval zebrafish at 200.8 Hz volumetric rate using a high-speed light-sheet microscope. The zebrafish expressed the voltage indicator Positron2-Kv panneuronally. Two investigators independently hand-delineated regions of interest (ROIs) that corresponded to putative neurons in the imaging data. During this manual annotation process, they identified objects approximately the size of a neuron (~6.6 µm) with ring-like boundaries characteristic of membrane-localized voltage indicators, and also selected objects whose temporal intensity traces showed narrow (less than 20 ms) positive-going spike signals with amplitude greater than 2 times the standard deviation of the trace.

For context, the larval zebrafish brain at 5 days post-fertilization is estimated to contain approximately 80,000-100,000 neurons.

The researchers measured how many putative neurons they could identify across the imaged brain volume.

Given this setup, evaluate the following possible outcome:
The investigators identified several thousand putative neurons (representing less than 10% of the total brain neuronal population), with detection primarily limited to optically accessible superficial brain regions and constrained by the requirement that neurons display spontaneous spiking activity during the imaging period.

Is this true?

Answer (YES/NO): NO